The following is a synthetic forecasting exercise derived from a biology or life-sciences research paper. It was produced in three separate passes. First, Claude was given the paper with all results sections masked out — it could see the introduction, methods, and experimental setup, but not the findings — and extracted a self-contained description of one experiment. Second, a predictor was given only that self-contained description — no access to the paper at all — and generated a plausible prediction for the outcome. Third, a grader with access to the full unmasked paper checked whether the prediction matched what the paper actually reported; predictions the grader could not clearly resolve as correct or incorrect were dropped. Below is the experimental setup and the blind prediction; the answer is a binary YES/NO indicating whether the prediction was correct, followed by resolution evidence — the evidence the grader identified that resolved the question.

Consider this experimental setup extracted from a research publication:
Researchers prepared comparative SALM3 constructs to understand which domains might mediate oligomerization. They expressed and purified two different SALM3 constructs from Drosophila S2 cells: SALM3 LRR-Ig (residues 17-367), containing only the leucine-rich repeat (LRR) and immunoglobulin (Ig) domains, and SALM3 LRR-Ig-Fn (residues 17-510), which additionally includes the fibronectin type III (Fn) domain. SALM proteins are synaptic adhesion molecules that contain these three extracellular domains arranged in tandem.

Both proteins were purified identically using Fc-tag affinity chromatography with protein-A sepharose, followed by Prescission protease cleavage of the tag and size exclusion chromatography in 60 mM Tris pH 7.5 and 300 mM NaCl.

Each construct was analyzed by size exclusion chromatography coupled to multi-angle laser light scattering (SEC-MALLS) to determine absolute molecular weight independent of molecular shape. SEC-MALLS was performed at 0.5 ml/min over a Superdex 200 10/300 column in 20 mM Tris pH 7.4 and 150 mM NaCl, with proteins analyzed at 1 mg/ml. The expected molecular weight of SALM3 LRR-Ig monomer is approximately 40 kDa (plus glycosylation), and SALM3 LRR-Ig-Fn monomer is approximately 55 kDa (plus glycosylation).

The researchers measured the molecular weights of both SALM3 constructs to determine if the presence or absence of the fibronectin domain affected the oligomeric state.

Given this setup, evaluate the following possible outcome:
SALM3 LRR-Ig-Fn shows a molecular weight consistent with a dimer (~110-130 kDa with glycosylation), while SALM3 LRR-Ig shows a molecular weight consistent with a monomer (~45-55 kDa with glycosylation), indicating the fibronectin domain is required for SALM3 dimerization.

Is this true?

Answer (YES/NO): NO